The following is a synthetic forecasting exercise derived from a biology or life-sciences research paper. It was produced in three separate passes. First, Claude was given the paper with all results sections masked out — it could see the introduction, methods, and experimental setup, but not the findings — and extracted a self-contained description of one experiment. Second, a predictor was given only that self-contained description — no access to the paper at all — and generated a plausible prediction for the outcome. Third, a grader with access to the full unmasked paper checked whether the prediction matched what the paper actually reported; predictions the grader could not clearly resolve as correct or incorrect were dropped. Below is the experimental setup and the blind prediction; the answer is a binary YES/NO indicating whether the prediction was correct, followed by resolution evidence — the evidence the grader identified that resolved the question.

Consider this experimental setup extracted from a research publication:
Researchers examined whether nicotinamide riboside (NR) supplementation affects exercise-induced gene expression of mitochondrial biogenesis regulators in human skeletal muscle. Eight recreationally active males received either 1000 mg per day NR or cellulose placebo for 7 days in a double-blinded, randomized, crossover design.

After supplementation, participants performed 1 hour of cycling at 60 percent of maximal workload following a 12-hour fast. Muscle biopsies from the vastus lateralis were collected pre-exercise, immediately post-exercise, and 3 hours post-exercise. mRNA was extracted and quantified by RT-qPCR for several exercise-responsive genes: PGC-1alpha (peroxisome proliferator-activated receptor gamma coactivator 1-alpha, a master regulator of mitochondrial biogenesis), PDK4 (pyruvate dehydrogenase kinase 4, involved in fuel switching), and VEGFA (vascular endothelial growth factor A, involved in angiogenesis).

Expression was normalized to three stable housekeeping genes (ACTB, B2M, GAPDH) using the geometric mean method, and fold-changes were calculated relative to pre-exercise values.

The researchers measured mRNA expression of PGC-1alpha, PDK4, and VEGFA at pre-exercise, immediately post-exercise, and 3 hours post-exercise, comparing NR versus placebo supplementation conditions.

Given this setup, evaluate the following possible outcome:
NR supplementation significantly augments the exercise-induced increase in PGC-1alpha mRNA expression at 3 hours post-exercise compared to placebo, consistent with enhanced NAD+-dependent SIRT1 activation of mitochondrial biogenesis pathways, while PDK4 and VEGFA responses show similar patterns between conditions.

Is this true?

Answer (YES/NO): NO